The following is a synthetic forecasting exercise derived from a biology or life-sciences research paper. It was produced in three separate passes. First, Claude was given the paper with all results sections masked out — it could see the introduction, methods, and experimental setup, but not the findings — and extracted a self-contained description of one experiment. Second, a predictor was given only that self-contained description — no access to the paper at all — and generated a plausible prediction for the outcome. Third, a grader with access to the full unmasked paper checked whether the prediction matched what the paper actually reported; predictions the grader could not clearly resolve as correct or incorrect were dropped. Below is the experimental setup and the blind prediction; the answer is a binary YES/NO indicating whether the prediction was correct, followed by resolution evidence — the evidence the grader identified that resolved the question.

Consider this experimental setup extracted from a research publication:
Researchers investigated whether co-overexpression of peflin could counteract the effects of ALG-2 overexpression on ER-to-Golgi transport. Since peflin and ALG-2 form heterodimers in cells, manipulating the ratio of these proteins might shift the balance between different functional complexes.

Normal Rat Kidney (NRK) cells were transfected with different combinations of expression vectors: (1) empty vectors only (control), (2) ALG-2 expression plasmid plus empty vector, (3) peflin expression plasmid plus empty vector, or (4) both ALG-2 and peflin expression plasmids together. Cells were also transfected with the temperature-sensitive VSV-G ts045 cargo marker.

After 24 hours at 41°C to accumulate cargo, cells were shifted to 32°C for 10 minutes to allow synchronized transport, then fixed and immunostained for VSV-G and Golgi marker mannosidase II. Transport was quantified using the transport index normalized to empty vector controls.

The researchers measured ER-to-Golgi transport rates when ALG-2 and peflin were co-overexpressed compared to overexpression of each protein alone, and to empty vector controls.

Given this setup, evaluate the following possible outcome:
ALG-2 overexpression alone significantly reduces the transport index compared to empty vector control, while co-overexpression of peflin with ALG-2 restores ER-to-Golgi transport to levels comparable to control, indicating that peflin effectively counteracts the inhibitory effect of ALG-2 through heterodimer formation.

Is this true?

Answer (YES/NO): NO